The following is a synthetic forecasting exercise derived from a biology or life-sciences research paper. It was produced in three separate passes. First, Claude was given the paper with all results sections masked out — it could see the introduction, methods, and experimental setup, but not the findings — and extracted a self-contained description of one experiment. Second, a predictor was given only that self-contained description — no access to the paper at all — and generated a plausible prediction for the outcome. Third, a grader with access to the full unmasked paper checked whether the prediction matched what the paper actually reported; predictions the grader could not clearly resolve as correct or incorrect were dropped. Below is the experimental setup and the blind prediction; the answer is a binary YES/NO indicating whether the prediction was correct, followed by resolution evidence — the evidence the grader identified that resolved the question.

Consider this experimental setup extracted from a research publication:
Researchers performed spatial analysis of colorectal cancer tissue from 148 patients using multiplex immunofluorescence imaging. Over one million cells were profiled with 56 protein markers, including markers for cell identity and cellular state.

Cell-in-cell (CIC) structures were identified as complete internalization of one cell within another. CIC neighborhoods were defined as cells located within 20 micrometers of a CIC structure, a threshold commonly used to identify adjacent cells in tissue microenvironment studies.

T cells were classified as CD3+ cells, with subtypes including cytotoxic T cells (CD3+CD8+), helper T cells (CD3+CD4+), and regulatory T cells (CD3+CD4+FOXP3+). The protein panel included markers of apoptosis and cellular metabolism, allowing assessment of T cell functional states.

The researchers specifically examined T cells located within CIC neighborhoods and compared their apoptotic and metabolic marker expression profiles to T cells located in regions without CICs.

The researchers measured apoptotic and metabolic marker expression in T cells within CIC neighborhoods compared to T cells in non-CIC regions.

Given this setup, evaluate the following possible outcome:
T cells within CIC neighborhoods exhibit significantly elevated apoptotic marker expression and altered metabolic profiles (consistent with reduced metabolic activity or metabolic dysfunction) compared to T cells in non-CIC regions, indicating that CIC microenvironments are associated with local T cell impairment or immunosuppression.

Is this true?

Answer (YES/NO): NO